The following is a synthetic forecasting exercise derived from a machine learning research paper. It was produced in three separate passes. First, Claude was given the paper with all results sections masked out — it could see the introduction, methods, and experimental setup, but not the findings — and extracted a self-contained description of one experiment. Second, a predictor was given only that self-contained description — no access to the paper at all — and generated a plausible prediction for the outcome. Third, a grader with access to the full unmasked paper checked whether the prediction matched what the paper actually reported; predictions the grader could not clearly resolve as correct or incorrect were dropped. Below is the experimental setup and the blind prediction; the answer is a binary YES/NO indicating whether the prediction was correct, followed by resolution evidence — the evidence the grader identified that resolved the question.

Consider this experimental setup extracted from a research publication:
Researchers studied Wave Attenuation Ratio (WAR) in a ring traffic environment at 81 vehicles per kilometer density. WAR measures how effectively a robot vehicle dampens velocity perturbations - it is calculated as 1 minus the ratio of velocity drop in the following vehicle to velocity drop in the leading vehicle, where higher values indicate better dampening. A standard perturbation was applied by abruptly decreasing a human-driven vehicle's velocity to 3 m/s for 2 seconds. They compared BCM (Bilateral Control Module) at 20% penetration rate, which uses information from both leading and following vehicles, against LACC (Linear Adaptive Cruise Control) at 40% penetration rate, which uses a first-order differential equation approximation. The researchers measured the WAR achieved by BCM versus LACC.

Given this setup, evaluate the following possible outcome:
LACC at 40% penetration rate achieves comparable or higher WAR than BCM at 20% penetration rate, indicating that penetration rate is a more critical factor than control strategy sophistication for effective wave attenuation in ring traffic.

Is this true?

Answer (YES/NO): NO